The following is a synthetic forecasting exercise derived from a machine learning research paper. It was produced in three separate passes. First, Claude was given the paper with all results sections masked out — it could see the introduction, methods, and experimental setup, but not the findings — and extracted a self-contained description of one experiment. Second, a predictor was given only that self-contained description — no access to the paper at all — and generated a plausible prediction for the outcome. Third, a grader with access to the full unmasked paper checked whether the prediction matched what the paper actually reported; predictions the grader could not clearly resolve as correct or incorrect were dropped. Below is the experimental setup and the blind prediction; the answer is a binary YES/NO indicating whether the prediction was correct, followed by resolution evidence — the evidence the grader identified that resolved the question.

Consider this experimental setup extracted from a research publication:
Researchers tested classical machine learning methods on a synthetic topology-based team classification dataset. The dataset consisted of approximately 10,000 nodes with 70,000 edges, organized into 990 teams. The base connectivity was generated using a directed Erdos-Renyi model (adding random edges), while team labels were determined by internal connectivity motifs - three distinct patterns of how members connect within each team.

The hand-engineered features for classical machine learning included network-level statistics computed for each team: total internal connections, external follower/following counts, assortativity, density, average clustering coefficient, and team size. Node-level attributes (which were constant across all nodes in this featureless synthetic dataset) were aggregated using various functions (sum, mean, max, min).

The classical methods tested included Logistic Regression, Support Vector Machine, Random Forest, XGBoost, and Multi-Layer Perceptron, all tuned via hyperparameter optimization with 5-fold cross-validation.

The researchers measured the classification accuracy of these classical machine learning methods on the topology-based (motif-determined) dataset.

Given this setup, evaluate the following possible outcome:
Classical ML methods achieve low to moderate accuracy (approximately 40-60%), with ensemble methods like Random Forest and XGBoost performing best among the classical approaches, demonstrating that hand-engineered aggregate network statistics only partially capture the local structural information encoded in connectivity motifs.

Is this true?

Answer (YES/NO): YES